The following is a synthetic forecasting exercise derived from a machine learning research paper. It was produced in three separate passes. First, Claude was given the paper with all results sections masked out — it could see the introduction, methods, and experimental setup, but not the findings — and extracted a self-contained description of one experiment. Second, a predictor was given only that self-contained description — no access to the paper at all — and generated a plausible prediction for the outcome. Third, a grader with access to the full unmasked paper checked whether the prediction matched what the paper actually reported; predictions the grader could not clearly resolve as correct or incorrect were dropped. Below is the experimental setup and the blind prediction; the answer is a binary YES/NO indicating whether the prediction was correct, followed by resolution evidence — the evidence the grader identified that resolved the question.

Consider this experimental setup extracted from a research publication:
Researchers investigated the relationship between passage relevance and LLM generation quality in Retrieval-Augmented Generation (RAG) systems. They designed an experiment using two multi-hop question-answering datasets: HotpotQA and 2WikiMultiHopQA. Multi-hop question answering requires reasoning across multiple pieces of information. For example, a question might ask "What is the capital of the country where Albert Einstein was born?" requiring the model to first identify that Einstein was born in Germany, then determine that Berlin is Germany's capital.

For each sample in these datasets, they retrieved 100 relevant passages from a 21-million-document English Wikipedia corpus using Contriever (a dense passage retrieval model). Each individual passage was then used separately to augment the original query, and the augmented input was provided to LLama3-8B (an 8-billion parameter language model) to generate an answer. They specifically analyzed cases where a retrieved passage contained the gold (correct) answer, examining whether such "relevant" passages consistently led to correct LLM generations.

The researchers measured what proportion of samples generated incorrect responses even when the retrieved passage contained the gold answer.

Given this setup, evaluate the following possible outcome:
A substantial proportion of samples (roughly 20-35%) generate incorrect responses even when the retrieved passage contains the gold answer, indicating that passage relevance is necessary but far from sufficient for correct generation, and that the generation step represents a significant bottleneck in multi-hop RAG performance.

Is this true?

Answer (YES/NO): NO